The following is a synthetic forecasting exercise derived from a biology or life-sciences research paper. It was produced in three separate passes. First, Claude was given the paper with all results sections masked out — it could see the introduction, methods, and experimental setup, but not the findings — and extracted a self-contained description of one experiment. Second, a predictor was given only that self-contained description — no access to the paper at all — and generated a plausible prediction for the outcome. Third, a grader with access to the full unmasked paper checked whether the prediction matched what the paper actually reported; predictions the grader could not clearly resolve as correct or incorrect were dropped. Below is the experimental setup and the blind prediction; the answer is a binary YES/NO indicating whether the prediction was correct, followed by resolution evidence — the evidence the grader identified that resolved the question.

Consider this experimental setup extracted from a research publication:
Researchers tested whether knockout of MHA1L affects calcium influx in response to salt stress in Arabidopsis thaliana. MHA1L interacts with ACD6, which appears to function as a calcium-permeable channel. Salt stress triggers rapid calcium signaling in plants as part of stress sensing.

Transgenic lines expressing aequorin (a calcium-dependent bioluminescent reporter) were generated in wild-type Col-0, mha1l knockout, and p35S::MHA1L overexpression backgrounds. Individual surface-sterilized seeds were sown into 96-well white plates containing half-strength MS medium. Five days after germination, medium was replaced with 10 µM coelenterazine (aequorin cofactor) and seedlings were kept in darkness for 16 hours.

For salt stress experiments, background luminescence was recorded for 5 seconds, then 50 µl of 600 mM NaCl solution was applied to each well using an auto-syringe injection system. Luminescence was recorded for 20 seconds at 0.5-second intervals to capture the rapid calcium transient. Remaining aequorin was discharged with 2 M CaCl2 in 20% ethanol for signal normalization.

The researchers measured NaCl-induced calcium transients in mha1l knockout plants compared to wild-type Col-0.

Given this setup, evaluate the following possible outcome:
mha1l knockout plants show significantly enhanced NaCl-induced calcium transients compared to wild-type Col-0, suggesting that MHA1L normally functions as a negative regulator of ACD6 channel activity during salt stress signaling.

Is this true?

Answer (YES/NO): NO